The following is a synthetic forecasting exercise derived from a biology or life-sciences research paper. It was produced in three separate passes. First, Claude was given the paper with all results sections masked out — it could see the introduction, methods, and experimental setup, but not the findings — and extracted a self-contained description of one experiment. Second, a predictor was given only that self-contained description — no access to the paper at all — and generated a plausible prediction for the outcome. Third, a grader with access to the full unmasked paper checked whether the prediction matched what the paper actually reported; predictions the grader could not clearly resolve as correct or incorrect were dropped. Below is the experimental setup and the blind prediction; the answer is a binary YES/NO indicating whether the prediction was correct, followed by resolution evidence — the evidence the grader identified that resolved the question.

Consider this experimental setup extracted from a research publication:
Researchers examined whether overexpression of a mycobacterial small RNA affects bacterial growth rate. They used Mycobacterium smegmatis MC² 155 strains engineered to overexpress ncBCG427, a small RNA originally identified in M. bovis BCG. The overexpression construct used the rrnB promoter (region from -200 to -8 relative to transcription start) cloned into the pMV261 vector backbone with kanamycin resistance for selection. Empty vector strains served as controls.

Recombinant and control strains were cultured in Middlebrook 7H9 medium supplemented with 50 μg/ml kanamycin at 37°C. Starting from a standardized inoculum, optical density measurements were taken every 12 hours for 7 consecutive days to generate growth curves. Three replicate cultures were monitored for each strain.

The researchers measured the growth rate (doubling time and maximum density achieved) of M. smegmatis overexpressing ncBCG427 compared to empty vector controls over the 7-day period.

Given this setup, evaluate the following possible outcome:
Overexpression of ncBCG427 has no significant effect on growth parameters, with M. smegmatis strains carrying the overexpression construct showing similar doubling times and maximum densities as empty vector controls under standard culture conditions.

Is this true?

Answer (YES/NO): NO